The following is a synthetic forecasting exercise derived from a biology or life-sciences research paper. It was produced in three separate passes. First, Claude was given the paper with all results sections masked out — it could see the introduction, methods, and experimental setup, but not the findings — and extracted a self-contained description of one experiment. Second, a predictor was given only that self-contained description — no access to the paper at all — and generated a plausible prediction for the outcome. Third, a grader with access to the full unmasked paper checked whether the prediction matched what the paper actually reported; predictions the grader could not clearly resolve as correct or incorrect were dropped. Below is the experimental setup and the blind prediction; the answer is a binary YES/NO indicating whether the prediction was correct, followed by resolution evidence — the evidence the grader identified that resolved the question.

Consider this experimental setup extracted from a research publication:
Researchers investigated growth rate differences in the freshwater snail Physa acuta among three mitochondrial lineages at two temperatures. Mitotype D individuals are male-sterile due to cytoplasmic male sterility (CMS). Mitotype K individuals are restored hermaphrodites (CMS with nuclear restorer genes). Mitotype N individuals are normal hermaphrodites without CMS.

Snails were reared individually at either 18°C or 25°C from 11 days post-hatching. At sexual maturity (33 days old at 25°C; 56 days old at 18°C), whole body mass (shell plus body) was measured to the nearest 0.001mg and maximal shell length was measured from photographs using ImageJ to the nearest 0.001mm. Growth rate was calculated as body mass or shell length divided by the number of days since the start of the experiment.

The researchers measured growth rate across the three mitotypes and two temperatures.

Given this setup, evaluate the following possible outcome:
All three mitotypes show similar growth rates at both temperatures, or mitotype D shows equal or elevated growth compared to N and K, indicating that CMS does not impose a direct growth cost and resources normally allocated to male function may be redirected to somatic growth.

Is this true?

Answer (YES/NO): YES